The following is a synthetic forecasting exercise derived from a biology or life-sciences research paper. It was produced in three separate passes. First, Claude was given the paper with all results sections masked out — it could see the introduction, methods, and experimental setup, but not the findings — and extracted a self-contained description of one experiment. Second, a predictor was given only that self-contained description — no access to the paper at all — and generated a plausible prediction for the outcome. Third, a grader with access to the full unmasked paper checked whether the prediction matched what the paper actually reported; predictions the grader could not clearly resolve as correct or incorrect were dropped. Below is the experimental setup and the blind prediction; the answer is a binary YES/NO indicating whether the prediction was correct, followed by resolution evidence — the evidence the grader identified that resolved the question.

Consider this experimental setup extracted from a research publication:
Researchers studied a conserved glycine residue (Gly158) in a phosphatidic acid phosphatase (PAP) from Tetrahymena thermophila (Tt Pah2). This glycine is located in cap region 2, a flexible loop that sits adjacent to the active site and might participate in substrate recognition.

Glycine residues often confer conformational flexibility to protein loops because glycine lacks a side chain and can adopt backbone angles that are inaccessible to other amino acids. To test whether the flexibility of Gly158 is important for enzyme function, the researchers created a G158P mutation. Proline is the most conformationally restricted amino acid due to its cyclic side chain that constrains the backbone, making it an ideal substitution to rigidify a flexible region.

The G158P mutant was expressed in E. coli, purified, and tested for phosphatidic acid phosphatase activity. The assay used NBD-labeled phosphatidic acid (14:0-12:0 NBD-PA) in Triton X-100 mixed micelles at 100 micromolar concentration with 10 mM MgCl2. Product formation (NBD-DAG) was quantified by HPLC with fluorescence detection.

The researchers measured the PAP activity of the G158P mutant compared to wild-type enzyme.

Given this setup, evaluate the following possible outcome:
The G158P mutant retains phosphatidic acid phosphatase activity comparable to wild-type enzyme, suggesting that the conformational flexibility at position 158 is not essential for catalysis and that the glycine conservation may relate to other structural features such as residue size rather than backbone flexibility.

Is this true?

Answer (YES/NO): NO